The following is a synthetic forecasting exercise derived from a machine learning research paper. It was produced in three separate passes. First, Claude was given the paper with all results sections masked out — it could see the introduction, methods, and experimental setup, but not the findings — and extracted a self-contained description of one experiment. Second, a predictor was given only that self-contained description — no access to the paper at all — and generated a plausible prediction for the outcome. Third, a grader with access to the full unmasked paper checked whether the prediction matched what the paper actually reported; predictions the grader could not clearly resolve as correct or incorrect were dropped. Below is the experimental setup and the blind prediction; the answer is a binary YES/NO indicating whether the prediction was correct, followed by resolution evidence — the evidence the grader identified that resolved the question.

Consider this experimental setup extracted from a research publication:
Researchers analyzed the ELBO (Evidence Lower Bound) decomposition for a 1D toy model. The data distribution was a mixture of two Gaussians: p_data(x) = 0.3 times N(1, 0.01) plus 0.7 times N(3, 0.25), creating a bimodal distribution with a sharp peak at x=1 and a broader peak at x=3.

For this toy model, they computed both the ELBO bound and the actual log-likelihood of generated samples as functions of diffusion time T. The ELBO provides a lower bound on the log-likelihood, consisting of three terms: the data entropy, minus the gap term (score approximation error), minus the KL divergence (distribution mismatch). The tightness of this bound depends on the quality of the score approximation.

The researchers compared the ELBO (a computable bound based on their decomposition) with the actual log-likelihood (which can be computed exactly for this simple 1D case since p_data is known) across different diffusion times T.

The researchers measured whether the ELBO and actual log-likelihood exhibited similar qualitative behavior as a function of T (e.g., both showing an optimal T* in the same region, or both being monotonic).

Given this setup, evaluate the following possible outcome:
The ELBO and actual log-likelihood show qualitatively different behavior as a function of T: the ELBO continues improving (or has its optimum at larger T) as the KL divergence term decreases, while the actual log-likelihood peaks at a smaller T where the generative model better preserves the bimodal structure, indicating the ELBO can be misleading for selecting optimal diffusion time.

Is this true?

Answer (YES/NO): NO